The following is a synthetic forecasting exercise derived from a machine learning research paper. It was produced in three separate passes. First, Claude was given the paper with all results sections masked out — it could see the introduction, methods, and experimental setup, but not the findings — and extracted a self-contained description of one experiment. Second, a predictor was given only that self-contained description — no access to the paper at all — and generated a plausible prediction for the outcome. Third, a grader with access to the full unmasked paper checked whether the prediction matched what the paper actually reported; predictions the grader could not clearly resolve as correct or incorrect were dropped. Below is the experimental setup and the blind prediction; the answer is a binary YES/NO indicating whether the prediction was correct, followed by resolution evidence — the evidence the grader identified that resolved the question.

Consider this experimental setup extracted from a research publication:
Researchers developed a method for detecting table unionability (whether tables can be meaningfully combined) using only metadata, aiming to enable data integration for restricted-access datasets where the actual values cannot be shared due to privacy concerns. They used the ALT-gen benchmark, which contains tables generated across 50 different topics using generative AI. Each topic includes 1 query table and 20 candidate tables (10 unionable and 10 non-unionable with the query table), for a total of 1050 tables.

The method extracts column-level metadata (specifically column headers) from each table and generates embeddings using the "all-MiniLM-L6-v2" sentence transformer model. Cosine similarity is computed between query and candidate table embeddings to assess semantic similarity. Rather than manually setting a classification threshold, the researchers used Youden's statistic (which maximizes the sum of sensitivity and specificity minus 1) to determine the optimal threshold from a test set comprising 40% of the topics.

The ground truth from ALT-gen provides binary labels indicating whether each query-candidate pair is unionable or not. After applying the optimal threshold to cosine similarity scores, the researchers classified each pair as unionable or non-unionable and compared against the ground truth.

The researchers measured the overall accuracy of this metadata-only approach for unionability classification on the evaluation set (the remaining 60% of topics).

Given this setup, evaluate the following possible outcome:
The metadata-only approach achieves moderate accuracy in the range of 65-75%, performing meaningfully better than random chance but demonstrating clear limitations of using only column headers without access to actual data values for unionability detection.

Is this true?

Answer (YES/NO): NO